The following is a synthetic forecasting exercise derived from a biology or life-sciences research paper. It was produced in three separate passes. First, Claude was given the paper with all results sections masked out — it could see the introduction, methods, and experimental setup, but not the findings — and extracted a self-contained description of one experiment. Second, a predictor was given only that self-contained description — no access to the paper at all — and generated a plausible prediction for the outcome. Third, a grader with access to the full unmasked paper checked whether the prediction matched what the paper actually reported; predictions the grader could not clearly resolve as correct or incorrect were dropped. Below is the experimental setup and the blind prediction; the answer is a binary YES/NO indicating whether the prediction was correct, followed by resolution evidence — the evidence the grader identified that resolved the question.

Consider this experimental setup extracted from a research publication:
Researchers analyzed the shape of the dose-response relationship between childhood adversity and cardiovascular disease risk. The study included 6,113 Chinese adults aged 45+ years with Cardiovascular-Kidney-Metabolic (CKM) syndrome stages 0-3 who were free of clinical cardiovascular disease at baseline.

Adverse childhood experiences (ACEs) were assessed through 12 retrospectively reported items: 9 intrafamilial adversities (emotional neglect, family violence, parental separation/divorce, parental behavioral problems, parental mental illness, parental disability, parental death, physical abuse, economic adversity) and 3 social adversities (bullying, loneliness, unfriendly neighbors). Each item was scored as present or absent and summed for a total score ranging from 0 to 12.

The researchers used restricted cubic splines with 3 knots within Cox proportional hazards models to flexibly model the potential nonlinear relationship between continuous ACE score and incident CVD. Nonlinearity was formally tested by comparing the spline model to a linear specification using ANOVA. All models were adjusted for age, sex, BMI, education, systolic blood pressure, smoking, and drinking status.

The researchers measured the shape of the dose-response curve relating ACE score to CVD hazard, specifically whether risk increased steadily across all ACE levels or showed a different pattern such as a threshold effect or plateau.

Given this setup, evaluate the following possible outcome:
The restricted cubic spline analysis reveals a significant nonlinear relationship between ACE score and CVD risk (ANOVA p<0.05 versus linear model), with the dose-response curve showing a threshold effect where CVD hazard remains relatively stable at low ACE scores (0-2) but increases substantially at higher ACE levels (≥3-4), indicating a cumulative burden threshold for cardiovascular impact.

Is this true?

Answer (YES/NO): NO